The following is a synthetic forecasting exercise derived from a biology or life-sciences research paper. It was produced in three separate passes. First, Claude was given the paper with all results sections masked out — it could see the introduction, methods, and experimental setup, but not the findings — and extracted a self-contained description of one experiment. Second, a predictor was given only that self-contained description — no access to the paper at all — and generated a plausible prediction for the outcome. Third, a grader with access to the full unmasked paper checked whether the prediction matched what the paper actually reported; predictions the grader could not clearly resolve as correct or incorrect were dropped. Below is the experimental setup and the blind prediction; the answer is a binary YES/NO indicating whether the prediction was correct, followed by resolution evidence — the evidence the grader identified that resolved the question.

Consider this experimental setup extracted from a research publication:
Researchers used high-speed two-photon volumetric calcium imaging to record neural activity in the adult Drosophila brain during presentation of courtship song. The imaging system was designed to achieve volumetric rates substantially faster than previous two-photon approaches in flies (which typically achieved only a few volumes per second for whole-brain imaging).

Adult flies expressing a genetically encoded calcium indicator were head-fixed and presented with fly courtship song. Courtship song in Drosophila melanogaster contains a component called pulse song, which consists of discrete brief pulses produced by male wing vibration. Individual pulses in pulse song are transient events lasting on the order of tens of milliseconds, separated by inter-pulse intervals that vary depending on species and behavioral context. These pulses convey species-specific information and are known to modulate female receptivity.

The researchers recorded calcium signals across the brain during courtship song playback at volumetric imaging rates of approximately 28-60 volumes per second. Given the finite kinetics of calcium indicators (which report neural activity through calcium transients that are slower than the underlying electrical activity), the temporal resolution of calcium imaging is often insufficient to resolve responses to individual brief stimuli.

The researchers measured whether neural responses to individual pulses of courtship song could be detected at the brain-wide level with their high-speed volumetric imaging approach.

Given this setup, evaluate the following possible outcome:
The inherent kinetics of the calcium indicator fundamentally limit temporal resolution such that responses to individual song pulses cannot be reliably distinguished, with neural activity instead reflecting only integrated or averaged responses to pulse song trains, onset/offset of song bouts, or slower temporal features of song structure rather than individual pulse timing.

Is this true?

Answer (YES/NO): NO